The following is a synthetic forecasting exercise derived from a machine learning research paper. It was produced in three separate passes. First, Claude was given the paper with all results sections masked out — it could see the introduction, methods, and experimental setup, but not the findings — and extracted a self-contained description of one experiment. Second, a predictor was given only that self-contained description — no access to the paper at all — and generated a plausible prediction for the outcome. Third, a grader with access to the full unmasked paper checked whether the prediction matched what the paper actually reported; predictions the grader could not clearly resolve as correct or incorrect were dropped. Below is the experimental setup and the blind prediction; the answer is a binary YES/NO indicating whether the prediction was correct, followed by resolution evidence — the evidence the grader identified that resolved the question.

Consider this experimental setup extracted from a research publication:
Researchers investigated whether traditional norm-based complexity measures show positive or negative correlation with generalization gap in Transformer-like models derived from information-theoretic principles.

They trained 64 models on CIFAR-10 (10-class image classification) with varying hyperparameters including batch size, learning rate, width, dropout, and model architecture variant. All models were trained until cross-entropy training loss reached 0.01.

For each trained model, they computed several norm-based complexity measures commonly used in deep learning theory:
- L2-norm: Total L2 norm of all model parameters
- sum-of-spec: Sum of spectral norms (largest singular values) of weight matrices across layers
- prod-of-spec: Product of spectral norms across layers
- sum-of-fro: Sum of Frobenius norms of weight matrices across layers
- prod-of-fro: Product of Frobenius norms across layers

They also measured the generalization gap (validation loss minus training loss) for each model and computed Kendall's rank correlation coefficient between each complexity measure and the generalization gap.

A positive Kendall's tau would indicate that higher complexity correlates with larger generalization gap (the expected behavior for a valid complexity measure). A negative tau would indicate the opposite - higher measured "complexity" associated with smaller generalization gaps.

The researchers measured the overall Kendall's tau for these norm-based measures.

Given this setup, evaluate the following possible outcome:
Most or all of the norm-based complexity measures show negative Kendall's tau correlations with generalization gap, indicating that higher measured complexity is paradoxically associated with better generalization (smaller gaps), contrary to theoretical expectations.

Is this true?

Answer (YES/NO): YES